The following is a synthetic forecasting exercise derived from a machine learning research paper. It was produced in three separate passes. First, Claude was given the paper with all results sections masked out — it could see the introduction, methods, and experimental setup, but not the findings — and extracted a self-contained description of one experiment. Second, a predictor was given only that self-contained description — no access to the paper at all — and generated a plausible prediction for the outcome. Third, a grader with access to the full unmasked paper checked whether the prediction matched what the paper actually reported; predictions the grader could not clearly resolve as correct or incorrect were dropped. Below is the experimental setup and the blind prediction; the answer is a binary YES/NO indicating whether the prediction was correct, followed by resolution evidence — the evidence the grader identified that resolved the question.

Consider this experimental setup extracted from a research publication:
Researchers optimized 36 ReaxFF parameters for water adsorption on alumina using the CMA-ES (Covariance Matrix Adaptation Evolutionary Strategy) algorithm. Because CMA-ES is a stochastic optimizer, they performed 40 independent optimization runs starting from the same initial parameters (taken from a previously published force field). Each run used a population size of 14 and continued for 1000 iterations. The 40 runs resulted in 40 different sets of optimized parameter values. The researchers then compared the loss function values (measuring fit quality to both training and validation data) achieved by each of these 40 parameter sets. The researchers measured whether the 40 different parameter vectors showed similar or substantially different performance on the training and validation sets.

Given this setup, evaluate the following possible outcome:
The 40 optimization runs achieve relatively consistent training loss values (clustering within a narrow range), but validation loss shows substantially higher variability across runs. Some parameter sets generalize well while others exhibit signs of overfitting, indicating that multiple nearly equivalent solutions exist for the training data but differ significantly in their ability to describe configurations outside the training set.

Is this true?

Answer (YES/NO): NO